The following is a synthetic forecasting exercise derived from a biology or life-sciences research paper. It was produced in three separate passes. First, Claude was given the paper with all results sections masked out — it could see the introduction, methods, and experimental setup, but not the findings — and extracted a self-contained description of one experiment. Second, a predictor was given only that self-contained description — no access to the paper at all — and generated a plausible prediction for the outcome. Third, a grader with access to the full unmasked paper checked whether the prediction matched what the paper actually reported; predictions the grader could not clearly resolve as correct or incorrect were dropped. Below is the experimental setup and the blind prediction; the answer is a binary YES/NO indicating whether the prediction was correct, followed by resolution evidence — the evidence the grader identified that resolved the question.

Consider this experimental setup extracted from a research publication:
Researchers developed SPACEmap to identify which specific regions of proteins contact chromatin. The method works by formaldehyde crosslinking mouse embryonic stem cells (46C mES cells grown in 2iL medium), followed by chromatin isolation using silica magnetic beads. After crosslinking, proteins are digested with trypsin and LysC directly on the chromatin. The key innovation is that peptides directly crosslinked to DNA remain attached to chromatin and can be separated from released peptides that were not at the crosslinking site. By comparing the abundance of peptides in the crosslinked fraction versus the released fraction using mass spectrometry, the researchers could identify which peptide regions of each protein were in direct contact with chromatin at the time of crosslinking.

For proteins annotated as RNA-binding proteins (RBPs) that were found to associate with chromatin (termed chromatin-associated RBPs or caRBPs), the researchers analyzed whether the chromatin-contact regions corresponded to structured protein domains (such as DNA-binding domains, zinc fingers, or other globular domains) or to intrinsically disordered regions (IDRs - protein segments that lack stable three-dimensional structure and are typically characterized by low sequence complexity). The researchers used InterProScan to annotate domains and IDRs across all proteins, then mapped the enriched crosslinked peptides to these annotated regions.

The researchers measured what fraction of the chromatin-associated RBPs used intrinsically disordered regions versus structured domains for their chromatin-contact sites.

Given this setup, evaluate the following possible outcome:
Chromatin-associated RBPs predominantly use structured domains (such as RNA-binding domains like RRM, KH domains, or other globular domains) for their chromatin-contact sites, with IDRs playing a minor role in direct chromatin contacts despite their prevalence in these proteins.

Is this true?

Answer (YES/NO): NO